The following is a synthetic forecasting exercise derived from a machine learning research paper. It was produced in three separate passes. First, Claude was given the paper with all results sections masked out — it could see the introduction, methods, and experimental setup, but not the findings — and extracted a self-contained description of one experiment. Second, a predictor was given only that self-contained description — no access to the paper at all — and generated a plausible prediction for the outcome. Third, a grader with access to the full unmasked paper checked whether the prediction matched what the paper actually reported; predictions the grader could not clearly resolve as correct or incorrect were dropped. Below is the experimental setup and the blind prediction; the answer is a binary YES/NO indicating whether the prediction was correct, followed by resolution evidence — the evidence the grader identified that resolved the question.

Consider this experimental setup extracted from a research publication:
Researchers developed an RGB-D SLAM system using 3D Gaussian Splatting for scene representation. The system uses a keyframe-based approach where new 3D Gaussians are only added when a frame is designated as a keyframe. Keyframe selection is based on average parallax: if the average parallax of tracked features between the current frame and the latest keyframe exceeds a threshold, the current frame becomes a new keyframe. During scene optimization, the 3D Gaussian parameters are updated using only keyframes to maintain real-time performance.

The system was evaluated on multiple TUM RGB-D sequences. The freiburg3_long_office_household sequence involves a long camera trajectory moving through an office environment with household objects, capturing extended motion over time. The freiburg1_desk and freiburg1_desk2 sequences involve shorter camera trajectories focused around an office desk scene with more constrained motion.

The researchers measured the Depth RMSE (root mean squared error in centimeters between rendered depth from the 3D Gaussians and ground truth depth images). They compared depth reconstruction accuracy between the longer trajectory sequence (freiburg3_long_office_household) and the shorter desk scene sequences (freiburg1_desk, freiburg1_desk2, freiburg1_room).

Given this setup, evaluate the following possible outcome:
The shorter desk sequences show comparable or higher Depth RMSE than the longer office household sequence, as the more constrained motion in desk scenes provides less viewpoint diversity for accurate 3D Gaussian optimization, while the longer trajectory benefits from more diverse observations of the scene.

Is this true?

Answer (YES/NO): NO